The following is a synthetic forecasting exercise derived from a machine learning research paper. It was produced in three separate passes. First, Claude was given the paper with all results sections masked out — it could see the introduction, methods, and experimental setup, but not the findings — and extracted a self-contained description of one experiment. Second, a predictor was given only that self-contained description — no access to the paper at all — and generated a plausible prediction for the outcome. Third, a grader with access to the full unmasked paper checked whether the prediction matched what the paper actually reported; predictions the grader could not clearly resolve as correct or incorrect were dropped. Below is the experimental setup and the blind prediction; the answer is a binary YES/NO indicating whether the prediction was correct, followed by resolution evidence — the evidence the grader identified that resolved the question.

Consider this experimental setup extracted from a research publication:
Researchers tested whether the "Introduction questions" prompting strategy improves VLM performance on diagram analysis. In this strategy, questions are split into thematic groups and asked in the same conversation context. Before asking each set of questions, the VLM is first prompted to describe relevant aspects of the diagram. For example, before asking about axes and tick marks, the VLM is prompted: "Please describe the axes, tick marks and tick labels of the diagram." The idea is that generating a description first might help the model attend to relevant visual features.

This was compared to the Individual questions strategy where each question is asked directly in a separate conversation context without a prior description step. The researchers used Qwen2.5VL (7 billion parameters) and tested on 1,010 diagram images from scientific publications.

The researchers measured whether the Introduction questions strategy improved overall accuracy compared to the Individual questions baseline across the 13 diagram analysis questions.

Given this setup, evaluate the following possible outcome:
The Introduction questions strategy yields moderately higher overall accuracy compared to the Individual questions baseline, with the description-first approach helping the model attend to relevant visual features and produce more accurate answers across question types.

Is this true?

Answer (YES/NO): NO